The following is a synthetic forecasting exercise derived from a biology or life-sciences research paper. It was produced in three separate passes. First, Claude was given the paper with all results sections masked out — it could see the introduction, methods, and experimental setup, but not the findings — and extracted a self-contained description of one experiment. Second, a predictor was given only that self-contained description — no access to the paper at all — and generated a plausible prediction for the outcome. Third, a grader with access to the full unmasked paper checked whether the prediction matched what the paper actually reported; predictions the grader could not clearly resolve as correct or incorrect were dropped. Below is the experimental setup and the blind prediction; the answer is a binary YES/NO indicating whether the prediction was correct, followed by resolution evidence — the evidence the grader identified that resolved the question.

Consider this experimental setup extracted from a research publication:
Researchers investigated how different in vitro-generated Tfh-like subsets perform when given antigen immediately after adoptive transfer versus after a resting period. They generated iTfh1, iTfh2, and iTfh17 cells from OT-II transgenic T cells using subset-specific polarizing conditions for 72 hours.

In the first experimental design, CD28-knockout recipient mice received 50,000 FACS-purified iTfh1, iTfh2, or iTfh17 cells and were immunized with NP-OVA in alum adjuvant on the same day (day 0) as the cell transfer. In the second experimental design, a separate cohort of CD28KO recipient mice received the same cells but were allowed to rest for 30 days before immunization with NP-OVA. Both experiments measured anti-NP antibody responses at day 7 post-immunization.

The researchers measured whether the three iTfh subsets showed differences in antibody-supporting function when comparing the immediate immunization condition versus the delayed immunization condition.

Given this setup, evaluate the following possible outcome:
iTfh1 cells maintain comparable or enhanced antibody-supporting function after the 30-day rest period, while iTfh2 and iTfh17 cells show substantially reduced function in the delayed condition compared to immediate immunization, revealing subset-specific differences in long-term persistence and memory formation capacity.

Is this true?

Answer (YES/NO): NO